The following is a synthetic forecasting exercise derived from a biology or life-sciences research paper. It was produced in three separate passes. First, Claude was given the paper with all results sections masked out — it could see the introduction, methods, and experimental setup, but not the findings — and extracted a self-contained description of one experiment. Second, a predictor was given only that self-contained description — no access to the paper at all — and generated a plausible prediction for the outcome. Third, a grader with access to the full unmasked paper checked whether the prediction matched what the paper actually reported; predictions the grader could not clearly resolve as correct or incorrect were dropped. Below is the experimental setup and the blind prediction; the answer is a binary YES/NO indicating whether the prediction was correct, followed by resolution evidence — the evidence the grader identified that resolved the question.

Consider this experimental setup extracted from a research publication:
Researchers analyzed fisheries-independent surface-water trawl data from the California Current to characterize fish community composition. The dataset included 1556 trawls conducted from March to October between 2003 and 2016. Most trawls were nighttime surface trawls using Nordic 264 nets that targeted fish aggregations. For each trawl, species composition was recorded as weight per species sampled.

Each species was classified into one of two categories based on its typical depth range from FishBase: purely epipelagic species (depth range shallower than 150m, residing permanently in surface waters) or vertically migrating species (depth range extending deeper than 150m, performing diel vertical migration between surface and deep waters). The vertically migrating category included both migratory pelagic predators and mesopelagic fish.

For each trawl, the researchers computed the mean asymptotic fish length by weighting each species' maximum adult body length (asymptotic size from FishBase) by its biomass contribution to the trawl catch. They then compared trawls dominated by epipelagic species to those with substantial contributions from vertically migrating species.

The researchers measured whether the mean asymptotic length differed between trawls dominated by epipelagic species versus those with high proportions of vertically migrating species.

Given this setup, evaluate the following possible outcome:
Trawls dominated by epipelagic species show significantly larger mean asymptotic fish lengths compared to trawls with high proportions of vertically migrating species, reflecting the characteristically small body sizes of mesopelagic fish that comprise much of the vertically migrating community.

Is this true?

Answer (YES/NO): NO